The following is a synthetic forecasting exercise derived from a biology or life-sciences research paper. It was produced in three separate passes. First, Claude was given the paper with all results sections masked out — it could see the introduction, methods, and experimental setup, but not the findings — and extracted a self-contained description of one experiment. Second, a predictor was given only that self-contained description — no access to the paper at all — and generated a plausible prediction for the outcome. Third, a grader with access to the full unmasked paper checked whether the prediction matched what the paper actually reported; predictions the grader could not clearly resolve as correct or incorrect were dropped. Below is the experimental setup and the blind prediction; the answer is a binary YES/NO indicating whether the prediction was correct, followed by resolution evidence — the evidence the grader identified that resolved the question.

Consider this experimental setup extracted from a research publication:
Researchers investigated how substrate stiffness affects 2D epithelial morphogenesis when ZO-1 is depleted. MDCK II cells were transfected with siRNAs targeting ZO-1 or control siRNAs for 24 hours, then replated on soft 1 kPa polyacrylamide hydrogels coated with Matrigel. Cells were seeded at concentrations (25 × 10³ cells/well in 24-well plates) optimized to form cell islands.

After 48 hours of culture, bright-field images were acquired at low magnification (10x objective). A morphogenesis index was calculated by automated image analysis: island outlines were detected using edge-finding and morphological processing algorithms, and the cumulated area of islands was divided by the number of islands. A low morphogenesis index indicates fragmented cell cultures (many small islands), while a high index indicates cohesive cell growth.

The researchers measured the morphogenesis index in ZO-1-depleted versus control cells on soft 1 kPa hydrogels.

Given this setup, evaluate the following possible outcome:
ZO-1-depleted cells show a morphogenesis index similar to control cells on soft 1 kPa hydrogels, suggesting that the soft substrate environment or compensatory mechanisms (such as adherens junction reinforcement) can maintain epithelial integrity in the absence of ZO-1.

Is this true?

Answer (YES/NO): NO